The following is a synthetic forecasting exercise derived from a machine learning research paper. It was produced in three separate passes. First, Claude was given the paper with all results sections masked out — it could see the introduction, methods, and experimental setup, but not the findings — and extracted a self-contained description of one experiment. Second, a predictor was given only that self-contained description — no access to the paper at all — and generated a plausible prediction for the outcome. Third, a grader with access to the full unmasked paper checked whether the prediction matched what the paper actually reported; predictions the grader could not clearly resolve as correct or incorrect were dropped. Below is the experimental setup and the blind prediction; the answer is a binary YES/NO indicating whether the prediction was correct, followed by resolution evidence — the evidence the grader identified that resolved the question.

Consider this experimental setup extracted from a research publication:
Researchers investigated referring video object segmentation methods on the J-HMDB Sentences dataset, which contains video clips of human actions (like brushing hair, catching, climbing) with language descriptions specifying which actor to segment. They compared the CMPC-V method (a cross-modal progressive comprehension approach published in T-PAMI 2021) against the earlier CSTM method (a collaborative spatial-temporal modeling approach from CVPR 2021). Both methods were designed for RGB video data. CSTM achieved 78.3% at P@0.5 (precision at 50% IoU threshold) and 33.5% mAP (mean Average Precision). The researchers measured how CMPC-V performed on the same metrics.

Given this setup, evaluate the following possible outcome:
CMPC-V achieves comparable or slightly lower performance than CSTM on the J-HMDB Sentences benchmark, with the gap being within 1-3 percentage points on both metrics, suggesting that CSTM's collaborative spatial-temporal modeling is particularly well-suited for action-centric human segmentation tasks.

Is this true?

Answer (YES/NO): NO